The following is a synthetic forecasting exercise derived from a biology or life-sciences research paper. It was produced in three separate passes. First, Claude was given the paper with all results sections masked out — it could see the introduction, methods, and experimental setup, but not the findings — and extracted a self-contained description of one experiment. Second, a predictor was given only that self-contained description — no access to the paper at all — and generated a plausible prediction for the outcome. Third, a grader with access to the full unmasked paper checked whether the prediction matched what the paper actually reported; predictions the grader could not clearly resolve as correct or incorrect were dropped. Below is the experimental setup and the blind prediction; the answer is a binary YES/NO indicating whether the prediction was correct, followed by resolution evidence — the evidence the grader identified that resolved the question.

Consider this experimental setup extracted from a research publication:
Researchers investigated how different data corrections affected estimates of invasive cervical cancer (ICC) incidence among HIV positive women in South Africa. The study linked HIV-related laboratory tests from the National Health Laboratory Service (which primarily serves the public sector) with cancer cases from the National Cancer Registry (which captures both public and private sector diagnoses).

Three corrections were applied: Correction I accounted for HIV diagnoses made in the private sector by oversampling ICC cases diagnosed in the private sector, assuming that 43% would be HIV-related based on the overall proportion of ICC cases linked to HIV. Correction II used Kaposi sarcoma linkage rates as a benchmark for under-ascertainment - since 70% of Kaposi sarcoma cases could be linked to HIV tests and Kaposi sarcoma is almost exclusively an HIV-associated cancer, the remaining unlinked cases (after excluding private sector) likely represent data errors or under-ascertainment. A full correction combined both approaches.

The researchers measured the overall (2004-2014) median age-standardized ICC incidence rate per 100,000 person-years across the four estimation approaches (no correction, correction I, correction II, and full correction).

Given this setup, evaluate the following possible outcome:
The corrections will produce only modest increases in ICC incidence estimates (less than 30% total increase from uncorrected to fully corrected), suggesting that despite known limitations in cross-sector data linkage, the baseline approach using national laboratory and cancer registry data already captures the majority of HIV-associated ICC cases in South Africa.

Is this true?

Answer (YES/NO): YES